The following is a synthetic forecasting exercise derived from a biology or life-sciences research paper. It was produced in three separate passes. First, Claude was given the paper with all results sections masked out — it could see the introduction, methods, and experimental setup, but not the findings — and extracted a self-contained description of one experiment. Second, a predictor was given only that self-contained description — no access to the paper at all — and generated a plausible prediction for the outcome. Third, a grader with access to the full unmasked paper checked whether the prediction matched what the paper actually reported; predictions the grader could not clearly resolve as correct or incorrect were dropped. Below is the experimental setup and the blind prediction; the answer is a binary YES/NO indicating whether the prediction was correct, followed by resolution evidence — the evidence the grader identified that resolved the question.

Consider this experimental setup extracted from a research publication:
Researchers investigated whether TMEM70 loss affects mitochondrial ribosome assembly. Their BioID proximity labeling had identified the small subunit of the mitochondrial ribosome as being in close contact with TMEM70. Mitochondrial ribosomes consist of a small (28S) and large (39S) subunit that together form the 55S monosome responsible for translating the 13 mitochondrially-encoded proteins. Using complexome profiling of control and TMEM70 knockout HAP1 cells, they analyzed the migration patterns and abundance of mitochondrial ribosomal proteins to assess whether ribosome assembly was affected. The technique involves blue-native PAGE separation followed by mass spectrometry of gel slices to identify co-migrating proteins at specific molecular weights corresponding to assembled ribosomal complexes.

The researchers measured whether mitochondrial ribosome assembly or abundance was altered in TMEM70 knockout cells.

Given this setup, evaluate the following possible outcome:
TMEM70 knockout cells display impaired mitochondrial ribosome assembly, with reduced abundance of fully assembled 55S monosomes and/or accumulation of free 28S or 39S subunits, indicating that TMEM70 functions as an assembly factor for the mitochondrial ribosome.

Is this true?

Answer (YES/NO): NO